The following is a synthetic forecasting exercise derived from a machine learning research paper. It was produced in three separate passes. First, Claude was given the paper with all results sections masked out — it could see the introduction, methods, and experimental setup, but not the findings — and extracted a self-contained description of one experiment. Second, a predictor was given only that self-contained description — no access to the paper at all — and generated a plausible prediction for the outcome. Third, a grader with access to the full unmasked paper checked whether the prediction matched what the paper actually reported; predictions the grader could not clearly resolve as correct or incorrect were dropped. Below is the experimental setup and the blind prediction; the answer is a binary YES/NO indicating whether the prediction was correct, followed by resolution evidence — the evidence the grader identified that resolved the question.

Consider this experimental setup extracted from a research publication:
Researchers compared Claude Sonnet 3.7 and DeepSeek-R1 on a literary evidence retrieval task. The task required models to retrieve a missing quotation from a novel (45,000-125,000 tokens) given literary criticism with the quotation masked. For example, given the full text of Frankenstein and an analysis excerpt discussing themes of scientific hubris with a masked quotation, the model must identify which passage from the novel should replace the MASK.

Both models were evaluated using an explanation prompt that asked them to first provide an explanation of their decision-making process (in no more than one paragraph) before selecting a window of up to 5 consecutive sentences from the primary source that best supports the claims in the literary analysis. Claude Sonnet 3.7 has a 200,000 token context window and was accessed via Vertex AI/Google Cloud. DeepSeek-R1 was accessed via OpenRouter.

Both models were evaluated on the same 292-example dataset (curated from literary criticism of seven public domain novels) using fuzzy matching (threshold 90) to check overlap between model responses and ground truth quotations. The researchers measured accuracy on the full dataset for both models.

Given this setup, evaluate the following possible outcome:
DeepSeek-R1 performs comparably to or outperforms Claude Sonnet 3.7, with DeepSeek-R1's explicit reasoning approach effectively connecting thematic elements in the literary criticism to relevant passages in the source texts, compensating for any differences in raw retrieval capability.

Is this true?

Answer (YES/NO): NO